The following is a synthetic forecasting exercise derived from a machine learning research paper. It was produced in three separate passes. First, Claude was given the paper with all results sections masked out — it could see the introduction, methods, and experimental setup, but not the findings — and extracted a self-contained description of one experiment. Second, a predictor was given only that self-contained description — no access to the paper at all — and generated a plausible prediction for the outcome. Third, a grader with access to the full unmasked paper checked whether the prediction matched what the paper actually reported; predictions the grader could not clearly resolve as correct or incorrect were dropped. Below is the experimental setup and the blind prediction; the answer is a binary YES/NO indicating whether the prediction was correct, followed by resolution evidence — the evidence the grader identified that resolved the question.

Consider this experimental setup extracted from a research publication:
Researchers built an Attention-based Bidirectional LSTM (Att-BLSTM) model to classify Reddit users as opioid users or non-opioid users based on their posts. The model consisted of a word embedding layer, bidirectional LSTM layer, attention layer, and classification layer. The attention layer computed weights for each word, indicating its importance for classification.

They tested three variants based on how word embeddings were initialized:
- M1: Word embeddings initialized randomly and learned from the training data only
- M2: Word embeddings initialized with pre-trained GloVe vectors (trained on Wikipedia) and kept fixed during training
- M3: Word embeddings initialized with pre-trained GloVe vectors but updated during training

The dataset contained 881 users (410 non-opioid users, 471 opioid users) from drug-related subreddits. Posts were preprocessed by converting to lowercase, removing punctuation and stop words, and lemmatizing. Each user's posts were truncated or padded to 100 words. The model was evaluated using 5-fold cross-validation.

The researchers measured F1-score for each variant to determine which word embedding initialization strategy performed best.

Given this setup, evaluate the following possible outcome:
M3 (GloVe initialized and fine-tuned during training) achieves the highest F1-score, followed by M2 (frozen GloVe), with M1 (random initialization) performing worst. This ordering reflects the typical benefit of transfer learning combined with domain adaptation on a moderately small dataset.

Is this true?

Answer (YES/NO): NO